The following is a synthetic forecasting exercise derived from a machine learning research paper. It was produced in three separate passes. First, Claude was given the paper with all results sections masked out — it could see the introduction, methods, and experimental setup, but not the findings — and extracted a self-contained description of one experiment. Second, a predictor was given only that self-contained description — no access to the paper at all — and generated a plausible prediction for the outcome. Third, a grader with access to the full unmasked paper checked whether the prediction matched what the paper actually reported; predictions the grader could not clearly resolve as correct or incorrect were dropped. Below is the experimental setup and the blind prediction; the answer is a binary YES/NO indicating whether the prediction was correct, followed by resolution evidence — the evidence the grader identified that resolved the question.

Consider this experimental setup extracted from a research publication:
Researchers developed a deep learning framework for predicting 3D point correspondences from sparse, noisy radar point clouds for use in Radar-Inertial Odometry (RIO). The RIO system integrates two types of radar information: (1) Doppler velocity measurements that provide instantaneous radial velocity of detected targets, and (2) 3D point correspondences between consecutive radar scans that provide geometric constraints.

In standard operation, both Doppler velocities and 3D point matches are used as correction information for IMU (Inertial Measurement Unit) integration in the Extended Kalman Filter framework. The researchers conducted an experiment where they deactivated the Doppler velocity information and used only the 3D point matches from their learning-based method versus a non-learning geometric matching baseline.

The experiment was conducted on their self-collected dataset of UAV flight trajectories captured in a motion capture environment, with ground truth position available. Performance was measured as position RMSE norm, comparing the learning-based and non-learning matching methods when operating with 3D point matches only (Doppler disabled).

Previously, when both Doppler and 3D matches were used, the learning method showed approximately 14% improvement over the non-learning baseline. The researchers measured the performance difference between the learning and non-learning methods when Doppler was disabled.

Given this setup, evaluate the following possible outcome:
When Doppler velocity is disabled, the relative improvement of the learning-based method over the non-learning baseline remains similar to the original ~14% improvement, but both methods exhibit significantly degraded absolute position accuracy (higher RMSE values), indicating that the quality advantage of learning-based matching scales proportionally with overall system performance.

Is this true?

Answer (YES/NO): NO